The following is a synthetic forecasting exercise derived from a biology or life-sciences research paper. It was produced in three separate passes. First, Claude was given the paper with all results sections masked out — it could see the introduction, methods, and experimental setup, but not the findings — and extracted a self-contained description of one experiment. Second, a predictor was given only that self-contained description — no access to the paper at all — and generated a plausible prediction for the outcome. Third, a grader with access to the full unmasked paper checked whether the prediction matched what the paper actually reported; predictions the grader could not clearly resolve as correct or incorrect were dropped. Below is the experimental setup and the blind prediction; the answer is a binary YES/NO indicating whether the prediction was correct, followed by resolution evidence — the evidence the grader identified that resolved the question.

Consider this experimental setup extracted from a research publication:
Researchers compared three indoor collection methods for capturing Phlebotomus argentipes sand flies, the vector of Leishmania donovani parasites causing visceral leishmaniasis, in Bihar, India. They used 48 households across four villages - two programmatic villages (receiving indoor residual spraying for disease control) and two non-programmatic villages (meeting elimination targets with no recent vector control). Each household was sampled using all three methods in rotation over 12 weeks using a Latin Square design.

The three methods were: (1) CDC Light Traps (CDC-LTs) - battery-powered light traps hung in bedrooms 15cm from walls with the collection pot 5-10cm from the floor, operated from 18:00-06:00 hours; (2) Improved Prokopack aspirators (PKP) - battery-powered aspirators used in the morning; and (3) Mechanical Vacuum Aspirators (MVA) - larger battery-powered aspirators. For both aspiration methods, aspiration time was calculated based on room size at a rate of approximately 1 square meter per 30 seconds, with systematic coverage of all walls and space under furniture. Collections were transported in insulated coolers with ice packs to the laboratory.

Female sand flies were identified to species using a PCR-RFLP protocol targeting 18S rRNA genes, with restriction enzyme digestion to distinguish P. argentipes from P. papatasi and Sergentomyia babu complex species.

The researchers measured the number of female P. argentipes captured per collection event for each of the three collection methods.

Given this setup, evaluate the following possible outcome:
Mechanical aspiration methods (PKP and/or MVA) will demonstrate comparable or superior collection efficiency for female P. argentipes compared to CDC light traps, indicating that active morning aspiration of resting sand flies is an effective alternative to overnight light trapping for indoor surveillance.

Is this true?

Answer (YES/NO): NO